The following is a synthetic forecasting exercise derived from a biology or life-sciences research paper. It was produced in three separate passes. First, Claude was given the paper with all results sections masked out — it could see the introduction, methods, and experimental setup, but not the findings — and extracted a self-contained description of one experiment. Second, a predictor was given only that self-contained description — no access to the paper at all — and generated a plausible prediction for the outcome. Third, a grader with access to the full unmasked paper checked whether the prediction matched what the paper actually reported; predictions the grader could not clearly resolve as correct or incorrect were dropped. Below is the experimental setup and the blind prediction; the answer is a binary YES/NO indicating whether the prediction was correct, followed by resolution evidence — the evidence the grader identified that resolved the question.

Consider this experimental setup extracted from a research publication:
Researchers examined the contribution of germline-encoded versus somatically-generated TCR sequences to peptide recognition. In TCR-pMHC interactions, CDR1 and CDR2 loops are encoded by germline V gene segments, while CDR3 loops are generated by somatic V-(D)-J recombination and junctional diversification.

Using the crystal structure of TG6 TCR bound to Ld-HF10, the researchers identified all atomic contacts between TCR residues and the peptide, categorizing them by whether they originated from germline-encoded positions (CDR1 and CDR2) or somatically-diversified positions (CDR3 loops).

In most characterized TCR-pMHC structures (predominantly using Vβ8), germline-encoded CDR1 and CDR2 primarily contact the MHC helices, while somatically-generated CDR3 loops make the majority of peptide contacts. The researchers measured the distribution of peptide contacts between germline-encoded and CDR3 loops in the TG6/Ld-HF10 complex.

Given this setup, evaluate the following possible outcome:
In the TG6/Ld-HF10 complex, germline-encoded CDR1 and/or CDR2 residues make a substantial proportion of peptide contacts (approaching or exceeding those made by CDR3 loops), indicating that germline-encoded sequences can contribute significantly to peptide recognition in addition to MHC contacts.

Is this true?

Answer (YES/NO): NO